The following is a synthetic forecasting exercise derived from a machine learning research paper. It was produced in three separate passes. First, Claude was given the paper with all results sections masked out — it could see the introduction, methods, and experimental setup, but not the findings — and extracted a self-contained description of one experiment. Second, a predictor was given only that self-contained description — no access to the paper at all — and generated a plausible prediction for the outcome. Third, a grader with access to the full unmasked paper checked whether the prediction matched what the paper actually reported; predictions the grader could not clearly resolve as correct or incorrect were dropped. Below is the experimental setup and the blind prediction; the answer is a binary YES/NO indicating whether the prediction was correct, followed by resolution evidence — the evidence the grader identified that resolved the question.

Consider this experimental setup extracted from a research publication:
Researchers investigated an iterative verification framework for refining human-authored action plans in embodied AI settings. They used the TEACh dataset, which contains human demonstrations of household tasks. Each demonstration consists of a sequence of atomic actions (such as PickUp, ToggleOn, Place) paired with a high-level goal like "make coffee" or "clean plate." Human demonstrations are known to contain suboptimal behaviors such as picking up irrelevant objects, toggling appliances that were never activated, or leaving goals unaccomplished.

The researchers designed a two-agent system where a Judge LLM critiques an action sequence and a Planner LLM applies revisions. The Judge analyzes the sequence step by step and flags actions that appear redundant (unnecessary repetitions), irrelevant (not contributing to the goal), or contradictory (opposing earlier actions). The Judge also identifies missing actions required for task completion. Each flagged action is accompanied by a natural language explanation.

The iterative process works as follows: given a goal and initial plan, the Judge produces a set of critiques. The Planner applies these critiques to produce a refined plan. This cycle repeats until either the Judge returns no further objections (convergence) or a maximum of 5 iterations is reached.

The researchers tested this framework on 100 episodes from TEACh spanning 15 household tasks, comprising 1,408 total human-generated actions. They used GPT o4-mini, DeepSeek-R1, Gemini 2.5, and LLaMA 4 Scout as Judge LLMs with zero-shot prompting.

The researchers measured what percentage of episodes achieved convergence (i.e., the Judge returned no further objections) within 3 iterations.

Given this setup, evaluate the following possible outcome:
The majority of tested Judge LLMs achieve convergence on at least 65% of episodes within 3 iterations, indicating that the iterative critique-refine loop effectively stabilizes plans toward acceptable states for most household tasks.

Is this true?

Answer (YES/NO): YES